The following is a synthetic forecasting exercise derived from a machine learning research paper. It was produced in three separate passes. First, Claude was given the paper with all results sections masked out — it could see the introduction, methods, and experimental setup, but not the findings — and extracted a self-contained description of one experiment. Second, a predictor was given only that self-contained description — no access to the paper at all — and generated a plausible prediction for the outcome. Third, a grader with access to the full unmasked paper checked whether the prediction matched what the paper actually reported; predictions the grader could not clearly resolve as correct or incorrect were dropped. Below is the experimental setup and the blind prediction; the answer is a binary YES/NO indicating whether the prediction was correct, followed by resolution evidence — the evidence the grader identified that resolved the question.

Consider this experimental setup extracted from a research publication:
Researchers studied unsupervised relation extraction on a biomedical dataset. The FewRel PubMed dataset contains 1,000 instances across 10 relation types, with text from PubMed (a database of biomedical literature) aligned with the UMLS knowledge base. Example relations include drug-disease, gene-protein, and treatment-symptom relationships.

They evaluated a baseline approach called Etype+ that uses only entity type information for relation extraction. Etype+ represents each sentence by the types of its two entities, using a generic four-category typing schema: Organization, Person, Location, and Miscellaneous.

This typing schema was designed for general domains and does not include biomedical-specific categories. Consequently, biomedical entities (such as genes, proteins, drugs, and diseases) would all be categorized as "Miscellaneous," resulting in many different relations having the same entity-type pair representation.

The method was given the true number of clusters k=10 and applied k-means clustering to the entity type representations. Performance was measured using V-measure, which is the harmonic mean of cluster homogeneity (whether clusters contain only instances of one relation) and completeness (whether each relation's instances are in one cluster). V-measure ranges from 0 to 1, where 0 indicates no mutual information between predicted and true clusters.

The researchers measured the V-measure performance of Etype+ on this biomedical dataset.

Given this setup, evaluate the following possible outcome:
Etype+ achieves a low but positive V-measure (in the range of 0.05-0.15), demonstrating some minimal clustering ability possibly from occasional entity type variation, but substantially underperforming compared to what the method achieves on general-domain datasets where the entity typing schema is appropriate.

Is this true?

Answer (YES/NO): NO